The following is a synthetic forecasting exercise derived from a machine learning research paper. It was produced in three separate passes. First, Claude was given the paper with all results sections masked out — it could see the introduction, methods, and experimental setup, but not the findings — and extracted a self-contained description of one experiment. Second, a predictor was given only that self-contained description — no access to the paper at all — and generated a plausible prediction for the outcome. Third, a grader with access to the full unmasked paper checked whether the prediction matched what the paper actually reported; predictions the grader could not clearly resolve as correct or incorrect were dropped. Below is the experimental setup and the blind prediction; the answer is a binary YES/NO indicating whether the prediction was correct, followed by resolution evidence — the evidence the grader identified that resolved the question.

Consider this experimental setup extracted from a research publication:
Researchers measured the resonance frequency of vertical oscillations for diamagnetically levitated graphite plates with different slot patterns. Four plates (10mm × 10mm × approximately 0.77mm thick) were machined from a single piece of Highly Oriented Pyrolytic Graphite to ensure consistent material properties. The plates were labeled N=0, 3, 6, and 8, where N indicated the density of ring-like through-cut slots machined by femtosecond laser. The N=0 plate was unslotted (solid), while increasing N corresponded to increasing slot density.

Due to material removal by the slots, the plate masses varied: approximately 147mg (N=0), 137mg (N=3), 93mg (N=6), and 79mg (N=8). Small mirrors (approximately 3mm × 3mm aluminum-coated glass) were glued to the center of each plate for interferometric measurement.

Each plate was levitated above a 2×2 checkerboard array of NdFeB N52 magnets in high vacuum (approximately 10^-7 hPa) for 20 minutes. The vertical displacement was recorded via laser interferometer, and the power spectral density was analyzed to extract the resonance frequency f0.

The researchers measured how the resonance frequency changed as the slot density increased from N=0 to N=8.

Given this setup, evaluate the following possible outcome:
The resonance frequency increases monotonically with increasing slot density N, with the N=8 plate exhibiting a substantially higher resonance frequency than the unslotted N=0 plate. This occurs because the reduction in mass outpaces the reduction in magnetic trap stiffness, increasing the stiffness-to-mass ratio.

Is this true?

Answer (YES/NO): NO